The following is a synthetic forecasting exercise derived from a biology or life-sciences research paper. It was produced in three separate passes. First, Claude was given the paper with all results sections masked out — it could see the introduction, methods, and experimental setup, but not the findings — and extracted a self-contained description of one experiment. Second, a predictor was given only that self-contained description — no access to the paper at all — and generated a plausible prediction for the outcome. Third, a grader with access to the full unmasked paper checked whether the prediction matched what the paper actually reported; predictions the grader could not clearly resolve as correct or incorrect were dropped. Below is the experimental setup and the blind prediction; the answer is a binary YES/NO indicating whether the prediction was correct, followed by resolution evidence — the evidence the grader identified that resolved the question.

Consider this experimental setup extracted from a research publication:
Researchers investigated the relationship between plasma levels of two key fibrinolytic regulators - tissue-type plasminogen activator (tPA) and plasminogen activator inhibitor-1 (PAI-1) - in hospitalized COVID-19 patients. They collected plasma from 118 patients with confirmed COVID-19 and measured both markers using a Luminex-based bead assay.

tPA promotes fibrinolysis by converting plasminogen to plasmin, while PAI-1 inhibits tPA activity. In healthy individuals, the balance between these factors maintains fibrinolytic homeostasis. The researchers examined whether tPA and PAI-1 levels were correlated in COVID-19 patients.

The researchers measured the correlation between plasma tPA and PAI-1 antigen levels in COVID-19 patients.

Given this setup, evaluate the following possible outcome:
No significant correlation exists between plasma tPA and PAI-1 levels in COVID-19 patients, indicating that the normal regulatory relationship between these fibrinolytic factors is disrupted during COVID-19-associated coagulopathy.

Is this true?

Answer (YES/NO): NO